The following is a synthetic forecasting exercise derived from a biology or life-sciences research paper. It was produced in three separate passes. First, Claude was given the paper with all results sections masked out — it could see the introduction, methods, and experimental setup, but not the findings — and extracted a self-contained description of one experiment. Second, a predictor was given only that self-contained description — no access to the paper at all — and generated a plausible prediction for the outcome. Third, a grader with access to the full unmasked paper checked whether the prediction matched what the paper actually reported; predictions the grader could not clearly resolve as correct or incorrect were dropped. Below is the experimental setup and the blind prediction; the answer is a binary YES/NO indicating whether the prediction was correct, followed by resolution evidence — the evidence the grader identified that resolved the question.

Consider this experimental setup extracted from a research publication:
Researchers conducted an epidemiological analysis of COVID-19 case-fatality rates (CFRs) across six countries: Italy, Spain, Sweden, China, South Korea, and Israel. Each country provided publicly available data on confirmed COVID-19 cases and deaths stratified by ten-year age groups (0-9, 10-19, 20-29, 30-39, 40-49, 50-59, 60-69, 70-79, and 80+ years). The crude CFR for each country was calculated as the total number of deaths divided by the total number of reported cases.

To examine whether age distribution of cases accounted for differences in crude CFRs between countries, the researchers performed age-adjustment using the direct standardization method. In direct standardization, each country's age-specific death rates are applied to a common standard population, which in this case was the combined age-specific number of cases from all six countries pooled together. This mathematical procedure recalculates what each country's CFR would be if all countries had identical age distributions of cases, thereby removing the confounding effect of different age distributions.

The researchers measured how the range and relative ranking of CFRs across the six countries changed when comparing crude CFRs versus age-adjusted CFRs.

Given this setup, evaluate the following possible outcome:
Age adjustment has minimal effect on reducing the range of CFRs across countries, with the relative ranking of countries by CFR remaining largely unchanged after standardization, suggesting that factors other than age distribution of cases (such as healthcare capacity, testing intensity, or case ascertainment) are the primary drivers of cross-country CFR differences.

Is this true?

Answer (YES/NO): NO